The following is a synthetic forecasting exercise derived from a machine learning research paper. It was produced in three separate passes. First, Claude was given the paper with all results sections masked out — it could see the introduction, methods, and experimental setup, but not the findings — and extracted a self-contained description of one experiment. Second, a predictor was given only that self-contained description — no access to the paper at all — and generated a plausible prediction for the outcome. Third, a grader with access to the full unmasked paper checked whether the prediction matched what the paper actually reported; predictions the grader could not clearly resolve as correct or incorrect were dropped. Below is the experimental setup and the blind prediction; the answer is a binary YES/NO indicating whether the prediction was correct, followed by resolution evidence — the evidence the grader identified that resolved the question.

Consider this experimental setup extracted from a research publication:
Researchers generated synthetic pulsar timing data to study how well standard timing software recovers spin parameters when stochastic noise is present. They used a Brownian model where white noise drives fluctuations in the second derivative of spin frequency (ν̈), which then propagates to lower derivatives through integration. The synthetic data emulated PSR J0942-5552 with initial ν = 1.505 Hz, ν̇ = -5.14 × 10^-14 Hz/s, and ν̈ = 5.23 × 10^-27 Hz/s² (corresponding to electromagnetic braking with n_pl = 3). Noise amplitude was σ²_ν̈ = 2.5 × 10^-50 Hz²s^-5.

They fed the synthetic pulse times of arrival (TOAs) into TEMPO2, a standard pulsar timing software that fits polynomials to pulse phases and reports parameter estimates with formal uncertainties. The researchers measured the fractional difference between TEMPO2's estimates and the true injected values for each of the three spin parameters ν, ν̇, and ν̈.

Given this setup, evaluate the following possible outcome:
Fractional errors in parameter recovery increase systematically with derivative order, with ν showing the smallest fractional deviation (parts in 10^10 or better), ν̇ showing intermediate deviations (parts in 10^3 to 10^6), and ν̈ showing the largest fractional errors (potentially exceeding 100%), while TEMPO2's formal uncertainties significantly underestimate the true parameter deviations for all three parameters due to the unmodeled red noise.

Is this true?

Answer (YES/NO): NO